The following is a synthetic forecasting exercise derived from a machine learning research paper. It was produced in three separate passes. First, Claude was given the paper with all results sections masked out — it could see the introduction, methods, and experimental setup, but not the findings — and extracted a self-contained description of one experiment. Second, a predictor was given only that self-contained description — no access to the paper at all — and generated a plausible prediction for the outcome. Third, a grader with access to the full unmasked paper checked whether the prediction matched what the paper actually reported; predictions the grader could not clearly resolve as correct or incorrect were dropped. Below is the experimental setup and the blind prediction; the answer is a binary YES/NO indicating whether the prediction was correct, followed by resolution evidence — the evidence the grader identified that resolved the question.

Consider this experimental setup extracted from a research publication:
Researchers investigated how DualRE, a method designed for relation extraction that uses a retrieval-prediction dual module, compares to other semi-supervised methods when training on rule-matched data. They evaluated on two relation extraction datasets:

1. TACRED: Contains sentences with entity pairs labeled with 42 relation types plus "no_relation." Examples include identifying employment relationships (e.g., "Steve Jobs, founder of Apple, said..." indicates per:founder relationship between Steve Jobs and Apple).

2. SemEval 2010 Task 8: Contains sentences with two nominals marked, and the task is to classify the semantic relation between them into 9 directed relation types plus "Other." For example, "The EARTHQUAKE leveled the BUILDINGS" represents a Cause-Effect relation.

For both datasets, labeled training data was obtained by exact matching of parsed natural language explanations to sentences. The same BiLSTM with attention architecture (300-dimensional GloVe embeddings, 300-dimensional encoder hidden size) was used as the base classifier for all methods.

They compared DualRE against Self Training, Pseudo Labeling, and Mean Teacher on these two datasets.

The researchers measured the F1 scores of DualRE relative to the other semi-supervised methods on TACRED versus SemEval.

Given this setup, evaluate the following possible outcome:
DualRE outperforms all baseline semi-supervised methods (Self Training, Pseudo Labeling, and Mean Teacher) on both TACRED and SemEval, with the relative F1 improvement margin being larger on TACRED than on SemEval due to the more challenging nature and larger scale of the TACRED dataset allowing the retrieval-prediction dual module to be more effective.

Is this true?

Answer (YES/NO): NO